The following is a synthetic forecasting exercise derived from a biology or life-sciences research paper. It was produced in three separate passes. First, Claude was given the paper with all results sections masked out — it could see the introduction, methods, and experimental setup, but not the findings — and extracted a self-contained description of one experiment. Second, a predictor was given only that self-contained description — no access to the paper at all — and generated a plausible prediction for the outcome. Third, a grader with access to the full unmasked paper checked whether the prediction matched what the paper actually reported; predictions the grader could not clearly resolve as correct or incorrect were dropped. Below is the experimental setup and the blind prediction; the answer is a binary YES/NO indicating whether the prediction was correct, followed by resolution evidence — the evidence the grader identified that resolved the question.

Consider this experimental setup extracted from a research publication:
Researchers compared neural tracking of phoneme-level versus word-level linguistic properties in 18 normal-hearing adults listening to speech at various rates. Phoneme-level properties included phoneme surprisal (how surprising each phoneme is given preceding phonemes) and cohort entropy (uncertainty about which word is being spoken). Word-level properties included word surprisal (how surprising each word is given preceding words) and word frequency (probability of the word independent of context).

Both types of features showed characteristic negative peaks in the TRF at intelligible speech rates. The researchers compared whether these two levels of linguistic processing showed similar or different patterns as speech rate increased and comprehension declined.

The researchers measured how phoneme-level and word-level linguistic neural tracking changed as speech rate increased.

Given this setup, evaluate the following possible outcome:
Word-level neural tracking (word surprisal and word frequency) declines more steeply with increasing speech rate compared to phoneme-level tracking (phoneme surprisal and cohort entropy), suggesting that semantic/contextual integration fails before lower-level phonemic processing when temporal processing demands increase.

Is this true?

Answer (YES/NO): NO